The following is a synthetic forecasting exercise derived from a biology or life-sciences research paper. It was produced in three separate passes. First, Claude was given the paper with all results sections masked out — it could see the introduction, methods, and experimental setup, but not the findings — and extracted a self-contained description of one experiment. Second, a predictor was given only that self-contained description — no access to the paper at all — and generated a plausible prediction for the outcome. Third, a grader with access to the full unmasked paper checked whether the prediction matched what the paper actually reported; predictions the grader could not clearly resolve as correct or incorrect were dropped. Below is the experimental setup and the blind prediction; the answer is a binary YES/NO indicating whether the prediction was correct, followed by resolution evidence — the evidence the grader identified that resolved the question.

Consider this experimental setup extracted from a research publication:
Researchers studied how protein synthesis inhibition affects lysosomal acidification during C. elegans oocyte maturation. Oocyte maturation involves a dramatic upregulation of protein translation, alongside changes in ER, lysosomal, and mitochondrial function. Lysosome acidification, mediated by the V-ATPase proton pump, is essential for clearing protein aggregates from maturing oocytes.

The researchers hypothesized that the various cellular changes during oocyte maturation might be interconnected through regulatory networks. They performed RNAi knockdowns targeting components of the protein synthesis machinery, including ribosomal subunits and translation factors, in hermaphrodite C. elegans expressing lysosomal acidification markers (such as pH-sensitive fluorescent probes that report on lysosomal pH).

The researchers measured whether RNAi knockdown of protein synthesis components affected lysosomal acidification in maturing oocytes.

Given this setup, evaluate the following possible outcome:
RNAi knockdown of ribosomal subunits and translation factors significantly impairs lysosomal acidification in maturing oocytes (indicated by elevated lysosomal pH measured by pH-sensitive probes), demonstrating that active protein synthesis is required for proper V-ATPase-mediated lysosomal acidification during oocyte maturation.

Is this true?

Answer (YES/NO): YES